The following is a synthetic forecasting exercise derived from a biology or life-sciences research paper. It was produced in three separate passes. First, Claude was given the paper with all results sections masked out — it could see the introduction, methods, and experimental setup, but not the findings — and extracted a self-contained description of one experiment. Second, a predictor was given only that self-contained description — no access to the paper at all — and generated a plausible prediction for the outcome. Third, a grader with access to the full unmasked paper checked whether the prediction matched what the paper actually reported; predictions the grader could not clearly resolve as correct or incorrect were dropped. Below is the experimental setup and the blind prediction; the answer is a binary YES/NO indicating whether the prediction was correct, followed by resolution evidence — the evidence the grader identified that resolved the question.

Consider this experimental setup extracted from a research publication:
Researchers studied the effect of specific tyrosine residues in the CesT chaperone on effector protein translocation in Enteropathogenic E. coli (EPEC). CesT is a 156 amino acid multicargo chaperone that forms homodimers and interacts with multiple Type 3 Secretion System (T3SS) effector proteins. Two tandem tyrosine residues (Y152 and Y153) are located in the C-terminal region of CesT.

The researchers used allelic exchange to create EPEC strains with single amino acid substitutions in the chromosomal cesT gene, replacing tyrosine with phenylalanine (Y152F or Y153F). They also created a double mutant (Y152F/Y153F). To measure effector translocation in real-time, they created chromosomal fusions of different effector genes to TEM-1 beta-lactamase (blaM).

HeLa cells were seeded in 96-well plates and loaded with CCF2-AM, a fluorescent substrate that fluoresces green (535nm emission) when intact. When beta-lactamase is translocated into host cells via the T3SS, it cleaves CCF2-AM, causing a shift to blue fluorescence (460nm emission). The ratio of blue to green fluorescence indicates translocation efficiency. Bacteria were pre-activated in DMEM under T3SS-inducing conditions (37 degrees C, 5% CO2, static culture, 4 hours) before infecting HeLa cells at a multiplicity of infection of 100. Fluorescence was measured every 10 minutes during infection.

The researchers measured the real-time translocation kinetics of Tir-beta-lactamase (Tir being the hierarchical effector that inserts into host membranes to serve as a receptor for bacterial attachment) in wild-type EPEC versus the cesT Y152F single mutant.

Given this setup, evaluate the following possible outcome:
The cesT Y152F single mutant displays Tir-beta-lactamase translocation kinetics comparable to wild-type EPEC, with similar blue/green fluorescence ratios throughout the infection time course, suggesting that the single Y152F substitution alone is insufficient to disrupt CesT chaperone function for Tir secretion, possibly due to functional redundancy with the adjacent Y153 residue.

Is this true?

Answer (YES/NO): YES